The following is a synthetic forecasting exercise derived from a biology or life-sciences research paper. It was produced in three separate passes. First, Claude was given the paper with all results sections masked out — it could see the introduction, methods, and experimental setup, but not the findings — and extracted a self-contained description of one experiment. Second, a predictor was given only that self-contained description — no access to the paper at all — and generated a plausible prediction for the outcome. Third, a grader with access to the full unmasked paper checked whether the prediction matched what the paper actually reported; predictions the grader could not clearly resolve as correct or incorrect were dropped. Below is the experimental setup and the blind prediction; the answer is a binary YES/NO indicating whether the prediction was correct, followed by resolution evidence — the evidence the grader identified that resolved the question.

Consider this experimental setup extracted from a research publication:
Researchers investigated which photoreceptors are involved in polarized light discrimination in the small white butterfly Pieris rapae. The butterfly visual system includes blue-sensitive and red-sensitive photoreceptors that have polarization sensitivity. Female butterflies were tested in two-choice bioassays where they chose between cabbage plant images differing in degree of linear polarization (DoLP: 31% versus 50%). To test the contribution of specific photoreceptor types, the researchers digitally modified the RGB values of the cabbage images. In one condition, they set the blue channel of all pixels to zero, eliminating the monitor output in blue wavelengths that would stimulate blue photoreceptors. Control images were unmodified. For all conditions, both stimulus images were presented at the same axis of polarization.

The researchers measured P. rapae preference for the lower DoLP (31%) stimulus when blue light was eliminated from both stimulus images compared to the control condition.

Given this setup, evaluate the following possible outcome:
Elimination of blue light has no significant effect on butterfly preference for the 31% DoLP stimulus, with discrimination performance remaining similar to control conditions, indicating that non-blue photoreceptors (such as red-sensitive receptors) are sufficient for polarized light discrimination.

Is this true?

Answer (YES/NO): NO